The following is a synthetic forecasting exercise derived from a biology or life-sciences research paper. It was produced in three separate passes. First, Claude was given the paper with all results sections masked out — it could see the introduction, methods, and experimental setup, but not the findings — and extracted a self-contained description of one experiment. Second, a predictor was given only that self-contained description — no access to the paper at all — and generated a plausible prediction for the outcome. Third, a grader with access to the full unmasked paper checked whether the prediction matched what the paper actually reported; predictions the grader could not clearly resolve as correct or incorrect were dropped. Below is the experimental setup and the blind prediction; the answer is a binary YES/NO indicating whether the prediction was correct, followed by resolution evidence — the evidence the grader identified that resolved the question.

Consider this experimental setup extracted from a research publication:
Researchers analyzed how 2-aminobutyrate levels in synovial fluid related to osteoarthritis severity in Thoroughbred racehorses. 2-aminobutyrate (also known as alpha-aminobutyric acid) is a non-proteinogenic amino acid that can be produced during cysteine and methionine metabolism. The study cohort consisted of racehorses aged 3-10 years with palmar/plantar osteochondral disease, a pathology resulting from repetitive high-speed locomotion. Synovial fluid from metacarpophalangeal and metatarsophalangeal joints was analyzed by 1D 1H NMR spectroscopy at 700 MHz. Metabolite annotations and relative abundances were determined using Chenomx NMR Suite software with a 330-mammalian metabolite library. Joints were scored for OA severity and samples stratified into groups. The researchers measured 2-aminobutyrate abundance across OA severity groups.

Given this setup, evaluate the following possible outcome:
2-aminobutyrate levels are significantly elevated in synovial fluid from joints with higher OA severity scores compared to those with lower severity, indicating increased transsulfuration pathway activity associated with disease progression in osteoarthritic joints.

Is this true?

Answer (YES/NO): YES